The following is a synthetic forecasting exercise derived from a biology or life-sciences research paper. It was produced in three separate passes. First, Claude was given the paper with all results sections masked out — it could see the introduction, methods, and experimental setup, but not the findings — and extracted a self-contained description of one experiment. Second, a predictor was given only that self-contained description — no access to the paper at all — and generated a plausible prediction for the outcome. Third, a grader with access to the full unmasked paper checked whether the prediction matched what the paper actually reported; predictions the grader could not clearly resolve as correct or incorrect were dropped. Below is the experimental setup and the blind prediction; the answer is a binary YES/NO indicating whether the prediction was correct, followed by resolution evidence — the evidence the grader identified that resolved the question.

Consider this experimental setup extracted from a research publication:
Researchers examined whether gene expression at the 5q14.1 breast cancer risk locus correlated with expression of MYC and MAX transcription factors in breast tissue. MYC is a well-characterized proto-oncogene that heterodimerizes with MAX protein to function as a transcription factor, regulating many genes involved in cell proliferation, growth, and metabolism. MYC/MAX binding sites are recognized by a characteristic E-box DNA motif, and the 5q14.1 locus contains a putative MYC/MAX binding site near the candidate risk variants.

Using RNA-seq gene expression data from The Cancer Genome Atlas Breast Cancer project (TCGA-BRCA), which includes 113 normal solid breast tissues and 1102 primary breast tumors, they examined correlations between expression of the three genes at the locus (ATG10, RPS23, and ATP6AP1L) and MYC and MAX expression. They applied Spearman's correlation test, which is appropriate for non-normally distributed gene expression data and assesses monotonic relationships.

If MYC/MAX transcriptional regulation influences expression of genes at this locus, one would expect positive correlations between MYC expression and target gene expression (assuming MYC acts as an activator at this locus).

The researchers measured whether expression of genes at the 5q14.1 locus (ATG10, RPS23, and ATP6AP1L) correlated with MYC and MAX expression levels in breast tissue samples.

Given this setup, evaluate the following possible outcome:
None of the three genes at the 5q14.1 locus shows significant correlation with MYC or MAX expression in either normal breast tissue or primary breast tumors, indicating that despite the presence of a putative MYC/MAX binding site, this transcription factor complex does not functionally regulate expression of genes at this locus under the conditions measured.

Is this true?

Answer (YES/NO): NO